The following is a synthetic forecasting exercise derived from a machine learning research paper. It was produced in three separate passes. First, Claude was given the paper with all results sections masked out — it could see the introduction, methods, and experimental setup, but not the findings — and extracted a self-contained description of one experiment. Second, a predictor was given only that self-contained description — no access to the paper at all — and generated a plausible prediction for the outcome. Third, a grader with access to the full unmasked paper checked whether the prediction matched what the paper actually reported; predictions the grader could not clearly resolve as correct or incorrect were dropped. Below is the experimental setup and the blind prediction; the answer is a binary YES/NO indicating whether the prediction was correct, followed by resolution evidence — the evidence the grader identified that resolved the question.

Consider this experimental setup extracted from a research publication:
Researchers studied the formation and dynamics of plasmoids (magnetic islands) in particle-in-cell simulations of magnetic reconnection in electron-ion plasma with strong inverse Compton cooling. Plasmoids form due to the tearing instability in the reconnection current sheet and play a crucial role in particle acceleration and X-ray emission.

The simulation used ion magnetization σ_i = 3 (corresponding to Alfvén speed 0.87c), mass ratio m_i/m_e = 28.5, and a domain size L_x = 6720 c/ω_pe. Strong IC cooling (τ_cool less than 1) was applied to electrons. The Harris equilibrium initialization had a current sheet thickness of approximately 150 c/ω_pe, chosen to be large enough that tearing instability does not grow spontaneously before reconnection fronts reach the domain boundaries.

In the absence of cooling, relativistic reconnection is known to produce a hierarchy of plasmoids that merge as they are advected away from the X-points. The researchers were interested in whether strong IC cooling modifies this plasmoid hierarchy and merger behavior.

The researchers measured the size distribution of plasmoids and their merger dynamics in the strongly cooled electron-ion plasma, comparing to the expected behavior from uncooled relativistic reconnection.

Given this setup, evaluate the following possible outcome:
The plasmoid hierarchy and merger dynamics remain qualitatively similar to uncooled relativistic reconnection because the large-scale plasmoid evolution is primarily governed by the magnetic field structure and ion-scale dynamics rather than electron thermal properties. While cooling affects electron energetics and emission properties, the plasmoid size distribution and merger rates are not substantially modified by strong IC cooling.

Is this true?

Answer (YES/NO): YES